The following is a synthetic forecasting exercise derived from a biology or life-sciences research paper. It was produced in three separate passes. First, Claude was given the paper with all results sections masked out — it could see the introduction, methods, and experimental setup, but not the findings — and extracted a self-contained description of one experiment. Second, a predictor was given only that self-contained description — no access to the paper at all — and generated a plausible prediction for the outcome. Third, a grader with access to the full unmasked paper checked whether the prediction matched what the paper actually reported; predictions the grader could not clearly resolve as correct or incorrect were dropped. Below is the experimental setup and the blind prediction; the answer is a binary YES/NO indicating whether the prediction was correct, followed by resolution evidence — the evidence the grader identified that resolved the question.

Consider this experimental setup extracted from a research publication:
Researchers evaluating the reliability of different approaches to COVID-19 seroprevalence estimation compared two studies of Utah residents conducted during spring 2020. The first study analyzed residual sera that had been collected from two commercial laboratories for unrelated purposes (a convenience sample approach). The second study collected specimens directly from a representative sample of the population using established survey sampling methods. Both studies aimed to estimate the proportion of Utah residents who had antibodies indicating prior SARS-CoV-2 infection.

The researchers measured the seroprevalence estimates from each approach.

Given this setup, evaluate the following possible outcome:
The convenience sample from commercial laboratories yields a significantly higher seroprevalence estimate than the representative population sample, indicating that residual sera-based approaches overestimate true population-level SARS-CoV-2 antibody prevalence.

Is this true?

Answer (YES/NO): YES